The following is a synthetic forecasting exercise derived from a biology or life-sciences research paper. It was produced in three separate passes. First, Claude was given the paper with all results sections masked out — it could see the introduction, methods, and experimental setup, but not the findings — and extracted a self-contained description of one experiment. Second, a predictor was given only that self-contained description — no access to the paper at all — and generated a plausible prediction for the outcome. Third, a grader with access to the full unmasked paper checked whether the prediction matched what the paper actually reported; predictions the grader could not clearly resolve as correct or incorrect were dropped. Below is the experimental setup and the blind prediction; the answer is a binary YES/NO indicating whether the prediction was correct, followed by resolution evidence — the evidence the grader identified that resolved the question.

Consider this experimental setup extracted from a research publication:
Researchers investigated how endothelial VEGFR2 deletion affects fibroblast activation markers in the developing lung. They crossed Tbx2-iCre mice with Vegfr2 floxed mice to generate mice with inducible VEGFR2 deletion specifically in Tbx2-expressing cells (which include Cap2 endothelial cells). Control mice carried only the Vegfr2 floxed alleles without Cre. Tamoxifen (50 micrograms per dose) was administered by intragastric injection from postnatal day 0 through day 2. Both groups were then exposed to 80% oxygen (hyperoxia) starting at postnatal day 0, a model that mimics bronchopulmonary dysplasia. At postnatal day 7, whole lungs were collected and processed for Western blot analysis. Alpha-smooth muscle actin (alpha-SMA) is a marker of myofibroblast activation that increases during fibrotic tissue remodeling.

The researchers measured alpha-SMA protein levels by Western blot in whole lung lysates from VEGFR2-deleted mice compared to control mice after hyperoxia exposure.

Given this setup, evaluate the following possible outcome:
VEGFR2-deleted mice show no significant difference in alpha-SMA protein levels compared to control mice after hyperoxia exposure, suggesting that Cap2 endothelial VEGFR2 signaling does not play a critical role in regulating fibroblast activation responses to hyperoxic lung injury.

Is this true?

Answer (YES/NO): NO